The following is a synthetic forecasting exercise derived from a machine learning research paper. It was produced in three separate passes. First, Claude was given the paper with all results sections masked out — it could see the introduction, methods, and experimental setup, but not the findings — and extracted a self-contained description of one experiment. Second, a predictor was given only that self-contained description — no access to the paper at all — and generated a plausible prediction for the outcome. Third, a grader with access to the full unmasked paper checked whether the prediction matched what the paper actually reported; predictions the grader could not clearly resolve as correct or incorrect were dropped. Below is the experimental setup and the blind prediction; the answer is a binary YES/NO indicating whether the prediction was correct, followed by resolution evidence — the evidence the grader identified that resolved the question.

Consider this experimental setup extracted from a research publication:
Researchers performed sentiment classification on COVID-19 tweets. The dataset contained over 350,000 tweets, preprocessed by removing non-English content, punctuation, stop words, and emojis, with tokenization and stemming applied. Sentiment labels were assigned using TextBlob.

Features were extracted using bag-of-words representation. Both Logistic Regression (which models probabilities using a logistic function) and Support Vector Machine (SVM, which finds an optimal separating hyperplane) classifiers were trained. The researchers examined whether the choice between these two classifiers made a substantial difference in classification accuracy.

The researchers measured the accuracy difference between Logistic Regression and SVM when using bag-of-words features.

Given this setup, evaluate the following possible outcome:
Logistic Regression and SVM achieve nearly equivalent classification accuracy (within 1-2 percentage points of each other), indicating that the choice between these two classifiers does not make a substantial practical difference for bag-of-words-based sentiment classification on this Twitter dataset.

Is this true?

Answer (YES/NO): YES